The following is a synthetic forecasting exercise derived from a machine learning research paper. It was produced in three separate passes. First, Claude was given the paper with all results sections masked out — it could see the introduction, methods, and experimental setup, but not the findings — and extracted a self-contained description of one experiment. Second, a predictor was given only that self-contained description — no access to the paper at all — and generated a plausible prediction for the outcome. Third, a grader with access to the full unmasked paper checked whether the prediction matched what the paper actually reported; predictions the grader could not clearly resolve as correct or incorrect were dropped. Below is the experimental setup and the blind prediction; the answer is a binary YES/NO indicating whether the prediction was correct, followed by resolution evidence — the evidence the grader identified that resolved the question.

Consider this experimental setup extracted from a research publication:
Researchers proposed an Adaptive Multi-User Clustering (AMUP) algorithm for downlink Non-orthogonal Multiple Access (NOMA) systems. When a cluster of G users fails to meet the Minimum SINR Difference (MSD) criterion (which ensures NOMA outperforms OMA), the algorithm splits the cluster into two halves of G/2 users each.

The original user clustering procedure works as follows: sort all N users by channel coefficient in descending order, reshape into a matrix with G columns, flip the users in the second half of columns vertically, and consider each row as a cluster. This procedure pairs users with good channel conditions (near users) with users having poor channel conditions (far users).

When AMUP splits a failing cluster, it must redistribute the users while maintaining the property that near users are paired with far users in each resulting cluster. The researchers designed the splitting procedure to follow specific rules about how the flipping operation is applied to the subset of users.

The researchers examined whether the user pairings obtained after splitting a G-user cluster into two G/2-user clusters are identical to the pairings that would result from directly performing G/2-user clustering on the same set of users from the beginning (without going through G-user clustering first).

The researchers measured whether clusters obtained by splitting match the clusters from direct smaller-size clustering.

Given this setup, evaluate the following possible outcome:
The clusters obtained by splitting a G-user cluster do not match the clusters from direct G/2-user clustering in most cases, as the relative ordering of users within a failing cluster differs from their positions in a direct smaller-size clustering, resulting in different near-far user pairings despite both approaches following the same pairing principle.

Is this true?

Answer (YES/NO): NO